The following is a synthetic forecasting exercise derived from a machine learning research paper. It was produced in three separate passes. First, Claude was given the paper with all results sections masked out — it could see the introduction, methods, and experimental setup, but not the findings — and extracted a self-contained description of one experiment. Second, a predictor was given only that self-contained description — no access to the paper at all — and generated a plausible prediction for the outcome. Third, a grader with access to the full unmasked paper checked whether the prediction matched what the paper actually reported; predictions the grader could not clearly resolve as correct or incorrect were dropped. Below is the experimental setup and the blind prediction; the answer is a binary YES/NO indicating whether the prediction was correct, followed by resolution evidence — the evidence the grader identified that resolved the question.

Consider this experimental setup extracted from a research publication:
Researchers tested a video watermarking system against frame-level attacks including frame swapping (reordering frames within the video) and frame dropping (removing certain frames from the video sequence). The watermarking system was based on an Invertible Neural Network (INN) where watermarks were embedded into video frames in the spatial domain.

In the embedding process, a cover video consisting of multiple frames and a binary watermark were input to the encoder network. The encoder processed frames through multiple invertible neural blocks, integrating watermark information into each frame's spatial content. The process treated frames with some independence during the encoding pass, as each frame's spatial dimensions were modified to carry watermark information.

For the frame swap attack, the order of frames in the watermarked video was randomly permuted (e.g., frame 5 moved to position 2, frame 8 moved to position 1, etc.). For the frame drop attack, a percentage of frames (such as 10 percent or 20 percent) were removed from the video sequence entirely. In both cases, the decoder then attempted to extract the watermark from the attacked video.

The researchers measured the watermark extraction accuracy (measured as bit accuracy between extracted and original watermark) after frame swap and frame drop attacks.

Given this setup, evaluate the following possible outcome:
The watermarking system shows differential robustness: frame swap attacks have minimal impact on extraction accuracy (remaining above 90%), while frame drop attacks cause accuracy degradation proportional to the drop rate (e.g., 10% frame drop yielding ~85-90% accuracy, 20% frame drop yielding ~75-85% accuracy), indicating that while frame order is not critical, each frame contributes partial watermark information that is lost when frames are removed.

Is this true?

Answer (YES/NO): NO